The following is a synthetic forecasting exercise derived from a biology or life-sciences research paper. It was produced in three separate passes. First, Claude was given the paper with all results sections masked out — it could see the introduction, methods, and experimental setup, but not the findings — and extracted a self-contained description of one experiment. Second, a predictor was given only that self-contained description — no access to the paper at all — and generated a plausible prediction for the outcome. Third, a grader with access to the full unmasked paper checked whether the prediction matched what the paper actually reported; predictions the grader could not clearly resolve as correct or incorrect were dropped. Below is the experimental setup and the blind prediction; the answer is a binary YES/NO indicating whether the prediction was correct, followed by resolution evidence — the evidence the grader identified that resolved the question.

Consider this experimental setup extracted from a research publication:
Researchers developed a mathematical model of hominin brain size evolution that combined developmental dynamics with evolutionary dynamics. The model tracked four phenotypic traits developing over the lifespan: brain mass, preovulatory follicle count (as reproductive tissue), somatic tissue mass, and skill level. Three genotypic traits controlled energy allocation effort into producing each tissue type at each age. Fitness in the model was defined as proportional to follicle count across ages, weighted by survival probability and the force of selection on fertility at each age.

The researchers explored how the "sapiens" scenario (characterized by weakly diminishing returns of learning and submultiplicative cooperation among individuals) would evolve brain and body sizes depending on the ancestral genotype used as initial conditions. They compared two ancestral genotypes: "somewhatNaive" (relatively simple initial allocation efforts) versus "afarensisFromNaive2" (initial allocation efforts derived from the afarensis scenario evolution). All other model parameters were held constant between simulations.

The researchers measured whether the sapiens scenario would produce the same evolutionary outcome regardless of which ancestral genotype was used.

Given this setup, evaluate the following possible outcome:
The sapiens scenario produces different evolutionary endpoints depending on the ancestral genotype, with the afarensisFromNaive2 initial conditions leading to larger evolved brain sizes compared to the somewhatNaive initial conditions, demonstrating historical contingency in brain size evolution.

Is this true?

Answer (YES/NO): YES